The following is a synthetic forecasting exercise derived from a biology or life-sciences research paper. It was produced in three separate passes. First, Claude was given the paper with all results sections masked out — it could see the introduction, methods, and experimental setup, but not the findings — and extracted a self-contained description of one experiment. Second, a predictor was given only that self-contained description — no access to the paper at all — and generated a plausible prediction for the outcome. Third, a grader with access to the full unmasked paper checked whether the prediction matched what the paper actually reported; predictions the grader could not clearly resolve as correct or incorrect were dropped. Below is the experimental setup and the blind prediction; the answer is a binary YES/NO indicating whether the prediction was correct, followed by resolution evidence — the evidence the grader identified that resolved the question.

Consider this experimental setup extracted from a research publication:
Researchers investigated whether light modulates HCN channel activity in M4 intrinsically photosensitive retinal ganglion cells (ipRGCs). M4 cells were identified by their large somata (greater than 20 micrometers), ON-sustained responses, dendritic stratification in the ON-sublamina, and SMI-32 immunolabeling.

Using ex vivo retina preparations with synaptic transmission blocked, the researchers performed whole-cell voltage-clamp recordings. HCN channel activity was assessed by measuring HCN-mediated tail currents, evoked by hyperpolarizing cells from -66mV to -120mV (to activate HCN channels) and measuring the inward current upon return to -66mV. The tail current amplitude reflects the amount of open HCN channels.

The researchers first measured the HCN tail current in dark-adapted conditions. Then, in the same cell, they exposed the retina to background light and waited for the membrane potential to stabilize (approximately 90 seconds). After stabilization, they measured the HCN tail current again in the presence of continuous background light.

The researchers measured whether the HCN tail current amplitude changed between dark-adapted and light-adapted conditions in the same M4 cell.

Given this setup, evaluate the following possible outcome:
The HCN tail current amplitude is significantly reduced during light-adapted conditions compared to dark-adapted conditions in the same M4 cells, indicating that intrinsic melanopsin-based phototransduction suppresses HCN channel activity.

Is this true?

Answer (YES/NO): NO